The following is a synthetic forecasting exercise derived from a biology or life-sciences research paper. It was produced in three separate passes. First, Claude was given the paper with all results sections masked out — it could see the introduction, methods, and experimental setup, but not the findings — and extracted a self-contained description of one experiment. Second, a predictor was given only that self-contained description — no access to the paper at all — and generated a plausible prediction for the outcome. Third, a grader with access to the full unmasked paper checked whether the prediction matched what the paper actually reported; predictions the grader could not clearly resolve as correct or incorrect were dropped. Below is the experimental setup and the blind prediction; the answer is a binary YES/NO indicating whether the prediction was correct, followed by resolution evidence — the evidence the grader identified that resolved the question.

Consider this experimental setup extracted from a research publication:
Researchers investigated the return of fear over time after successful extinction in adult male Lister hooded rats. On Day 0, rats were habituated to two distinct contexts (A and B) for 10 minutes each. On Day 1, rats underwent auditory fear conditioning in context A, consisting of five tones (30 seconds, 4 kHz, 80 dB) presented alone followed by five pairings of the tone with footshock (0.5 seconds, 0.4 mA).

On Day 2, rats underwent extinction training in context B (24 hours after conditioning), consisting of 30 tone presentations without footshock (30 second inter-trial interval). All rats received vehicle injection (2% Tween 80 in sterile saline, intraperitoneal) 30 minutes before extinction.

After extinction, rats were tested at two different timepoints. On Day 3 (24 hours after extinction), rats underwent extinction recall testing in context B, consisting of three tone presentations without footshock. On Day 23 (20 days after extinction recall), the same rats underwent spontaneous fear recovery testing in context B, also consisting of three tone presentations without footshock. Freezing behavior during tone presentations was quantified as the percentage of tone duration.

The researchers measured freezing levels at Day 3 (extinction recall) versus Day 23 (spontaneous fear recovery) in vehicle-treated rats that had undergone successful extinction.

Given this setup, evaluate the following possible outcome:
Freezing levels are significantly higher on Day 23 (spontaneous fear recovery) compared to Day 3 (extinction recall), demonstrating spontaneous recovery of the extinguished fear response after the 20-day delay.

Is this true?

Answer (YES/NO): YES